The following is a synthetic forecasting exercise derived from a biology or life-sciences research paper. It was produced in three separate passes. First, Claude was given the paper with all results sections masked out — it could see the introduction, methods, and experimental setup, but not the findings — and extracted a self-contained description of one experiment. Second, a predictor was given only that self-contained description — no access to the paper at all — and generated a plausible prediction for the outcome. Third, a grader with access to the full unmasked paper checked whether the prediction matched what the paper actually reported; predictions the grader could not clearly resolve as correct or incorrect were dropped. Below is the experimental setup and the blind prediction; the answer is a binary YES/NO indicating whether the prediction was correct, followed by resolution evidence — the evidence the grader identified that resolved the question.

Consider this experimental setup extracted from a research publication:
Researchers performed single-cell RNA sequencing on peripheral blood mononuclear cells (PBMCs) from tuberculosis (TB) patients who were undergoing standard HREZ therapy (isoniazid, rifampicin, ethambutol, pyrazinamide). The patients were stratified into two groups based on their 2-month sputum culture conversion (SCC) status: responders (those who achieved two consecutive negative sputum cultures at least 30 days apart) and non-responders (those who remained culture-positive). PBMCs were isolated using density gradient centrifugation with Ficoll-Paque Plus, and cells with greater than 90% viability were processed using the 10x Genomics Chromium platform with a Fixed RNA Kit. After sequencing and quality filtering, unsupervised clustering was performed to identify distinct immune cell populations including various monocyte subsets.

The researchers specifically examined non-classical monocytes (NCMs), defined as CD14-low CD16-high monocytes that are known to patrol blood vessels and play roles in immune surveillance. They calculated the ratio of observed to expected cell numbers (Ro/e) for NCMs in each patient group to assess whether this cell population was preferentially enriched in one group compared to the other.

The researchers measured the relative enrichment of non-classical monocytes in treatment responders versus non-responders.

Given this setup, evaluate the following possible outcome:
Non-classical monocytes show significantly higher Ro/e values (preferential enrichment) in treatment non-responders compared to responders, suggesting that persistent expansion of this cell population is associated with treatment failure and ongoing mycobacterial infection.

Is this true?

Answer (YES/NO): YES